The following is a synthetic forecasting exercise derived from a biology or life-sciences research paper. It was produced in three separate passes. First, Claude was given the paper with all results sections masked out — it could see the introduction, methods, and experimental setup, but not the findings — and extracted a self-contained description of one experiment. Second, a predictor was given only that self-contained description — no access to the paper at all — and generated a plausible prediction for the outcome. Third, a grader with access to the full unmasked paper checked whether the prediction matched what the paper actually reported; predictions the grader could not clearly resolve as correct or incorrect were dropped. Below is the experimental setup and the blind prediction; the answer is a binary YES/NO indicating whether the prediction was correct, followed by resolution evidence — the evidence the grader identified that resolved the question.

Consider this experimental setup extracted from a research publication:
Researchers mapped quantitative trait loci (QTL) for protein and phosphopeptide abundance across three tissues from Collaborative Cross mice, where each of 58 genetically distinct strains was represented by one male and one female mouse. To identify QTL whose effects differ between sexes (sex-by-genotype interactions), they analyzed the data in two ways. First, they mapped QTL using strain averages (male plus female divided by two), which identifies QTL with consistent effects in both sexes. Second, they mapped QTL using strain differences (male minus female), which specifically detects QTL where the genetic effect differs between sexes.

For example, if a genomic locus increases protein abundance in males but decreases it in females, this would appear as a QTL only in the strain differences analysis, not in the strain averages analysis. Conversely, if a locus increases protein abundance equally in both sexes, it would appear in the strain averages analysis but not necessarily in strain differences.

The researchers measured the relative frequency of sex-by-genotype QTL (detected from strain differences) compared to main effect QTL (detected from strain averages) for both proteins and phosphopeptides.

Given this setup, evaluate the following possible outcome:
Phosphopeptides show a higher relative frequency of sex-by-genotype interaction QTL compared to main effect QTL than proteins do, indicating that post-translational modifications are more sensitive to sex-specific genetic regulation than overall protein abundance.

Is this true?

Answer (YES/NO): NO